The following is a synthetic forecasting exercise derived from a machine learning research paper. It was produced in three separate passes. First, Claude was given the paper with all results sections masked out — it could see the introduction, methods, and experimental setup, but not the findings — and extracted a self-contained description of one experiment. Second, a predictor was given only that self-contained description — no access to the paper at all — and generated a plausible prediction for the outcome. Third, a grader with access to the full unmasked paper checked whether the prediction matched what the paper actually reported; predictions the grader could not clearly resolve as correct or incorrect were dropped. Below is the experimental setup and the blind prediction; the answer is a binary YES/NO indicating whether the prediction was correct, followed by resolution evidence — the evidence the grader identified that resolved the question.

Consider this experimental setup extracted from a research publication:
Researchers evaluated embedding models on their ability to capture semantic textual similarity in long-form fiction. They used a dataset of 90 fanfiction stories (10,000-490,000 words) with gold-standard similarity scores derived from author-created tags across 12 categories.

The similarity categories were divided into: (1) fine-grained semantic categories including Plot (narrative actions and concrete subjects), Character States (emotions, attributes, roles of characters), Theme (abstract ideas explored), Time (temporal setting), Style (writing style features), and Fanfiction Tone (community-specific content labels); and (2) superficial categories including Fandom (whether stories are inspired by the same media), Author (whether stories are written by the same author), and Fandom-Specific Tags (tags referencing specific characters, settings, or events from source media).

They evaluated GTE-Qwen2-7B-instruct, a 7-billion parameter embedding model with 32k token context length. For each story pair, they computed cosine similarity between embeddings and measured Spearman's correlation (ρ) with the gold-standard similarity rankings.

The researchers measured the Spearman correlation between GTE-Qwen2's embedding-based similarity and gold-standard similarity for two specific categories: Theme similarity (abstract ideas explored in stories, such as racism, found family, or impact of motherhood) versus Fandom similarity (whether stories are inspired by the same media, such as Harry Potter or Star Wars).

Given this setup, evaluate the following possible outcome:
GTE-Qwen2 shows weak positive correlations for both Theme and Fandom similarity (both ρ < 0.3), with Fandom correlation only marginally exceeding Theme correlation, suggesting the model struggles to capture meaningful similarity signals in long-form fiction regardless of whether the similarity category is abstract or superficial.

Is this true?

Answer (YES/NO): NO